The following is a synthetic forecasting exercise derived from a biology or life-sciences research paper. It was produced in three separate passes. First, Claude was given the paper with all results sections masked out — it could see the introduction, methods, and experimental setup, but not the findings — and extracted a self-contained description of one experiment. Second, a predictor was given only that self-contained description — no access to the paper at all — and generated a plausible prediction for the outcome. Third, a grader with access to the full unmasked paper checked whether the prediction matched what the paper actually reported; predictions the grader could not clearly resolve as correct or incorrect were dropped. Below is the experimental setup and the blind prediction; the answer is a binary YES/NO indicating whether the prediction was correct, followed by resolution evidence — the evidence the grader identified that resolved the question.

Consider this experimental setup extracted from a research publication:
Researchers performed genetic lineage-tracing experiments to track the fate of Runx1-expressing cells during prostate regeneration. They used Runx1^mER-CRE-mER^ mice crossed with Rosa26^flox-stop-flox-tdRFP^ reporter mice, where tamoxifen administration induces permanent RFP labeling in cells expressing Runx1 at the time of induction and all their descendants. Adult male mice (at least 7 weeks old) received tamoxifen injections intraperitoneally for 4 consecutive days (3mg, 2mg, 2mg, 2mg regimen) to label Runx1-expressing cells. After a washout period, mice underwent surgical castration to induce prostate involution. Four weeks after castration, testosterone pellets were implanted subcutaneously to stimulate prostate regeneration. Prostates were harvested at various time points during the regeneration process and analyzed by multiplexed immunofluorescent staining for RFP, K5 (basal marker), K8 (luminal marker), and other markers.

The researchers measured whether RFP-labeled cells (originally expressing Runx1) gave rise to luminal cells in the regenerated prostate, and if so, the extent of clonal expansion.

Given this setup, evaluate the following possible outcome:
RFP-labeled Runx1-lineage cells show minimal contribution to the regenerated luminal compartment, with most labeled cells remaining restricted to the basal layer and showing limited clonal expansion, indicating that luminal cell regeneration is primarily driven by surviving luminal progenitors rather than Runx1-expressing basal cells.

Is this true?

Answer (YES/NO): NO